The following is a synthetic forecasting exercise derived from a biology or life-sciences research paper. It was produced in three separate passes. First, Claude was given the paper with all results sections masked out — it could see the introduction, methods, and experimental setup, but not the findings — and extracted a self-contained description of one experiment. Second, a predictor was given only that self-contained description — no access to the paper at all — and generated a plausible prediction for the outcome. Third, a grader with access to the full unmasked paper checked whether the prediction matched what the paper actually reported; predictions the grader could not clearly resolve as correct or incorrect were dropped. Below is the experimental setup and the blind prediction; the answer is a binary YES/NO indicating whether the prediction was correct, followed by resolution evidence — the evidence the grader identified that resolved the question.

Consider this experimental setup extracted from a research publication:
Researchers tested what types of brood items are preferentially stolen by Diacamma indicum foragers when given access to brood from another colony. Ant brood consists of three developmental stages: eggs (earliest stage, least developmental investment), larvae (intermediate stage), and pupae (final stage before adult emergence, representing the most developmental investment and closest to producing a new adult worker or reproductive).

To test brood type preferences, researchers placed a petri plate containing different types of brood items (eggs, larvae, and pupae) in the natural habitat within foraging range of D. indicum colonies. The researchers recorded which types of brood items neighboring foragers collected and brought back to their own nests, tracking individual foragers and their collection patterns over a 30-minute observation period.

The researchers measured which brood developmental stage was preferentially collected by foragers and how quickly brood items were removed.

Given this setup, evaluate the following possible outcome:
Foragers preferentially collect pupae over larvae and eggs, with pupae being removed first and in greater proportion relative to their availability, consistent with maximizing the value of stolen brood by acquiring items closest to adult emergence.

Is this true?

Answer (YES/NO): YES